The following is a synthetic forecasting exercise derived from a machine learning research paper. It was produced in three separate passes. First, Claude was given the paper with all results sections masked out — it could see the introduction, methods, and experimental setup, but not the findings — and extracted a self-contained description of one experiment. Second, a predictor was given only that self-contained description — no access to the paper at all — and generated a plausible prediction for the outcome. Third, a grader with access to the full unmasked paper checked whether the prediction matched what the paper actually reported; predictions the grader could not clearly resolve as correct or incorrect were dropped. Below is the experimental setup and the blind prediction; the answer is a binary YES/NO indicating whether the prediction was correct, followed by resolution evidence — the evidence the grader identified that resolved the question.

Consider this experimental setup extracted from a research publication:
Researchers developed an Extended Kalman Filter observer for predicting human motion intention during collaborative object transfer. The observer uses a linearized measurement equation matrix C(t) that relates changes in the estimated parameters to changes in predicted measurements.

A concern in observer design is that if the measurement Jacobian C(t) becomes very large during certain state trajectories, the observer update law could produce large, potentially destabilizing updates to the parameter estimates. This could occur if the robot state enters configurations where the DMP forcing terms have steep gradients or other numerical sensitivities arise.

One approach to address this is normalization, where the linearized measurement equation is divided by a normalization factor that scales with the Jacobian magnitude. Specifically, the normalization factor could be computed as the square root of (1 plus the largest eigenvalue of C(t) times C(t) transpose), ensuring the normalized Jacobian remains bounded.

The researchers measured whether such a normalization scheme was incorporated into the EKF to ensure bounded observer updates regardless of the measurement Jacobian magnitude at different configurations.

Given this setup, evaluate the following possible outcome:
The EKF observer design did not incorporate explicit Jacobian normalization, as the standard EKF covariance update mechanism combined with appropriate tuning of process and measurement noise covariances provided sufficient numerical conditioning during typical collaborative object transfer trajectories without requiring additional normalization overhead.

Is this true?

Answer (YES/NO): NO